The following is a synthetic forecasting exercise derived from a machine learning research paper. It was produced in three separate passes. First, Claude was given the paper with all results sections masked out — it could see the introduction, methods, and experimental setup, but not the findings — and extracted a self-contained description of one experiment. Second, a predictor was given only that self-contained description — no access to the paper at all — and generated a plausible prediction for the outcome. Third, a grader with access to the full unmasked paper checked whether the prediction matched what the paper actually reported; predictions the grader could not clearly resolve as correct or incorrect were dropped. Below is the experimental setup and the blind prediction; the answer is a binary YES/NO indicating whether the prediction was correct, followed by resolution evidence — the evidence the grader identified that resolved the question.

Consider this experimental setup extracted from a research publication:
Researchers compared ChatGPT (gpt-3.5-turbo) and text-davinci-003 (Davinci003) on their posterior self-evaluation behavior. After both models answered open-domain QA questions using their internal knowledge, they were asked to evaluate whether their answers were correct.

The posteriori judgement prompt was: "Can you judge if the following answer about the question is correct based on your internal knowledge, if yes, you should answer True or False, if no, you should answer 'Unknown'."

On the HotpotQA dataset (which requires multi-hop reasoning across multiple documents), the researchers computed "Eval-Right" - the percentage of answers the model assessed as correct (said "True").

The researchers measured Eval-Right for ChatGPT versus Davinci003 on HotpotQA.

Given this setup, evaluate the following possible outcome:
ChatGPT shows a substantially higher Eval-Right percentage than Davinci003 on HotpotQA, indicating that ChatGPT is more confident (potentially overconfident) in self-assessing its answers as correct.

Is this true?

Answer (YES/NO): NO